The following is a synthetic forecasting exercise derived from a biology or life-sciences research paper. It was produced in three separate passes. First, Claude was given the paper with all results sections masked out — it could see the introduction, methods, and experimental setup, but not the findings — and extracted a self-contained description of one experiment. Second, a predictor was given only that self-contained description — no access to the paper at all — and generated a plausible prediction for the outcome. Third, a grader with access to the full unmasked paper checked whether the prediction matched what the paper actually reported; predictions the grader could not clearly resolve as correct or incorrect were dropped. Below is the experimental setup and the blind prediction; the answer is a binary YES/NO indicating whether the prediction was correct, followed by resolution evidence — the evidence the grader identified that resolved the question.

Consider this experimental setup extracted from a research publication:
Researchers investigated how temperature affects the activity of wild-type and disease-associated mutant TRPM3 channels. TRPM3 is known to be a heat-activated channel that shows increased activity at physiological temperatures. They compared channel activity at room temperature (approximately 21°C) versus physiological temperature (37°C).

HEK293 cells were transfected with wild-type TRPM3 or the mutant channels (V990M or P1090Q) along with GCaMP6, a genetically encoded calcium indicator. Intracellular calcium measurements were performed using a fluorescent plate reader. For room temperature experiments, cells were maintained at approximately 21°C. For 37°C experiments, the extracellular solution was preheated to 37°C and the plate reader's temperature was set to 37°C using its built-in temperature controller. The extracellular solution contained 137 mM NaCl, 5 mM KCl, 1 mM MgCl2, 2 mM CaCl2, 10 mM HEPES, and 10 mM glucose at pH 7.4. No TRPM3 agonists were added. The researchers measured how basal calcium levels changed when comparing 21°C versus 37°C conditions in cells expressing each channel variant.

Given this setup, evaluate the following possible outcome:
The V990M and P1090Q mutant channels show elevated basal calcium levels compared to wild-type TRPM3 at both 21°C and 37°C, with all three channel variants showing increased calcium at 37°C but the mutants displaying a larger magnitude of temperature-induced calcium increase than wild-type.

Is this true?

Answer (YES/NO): YES